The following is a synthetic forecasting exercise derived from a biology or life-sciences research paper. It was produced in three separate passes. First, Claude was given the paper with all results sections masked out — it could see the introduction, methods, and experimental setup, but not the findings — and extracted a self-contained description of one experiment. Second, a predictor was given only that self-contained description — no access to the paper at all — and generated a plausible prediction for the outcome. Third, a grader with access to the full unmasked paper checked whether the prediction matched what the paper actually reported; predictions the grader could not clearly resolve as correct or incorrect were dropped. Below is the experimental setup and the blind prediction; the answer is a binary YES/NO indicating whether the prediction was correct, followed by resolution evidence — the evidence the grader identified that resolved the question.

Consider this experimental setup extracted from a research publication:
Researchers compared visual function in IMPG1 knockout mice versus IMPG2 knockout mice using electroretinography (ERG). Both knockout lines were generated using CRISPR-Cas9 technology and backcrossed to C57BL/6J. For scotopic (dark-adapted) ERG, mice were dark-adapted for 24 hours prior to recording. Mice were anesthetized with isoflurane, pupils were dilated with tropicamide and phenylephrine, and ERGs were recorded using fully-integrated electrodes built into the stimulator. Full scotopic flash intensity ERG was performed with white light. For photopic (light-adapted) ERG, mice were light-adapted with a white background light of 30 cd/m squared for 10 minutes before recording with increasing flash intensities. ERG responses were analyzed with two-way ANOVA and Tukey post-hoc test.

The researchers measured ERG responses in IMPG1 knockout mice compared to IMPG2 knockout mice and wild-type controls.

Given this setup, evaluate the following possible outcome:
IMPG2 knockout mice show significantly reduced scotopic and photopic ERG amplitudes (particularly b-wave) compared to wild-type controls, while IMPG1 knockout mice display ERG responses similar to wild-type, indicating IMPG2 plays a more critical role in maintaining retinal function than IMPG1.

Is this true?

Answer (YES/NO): YES